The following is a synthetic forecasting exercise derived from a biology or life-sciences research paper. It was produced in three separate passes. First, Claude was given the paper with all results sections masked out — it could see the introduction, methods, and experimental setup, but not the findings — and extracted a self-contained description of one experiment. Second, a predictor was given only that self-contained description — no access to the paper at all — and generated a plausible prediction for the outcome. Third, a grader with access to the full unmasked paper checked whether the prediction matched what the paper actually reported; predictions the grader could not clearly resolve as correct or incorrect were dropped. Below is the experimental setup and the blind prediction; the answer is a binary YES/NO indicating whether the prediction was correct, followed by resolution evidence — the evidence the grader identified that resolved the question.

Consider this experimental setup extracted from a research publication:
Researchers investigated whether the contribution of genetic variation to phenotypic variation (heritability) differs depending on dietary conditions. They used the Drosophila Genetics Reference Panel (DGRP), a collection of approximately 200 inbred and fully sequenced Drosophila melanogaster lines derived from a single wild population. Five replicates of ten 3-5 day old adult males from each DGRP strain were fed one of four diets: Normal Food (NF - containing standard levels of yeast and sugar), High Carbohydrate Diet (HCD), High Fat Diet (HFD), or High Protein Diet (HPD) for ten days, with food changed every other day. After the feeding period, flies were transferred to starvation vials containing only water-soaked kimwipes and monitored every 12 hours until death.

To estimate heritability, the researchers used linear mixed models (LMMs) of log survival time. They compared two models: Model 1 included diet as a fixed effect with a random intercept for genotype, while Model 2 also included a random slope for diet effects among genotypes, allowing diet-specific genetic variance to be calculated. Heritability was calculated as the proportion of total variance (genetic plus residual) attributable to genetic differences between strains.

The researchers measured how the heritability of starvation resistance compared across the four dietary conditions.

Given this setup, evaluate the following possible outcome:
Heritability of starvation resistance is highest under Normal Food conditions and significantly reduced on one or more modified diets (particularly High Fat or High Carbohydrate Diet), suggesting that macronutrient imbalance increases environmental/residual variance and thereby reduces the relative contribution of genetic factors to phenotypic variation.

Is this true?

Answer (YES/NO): NO